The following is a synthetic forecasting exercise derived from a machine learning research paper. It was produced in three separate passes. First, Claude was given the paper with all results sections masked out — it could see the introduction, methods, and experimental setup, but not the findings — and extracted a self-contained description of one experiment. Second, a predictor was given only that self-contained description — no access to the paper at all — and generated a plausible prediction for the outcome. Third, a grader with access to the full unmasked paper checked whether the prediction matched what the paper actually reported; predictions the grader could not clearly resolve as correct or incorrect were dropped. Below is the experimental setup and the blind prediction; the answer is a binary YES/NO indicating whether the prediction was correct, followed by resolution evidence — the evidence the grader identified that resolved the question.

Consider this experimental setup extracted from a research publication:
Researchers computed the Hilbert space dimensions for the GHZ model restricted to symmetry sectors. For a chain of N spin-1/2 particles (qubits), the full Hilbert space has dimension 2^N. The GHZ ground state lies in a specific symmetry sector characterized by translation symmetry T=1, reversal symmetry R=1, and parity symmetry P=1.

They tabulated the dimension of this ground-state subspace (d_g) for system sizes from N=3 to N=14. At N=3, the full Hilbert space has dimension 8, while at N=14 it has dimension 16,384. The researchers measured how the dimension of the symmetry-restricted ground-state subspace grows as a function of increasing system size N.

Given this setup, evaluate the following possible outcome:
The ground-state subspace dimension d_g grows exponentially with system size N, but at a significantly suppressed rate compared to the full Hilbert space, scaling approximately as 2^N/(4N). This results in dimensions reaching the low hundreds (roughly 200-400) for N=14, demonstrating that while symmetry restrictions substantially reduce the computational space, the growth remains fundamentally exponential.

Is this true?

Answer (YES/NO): YES